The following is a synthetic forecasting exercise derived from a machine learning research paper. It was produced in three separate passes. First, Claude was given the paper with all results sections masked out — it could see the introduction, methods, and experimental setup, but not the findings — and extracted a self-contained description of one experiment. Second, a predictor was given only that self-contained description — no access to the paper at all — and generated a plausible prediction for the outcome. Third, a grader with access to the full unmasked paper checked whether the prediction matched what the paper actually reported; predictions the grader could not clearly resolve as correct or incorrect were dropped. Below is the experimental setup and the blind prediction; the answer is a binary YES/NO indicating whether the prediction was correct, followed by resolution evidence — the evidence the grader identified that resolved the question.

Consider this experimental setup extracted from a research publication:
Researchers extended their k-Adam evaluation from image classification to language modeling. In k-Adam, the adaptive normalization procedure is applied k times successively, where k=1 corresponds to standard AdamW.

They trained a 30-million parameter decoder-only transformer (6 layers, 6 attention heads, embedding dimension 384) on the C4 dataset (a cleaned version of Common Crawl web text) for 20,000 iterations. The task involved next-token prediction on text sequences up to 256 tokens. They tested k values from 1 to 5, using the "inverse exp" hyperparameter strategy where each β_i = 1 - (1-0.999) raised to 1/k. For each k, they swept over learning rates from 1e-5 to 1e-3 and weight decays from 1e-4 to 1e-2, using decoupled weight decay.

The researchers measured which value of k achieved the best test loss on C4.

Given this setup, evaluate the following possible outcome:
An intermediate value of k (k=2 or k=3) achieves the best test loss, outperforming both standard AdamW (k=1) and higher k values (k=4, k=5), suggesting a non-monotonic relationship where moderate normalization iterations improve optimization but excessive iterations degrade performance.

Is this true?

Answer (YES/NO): YES